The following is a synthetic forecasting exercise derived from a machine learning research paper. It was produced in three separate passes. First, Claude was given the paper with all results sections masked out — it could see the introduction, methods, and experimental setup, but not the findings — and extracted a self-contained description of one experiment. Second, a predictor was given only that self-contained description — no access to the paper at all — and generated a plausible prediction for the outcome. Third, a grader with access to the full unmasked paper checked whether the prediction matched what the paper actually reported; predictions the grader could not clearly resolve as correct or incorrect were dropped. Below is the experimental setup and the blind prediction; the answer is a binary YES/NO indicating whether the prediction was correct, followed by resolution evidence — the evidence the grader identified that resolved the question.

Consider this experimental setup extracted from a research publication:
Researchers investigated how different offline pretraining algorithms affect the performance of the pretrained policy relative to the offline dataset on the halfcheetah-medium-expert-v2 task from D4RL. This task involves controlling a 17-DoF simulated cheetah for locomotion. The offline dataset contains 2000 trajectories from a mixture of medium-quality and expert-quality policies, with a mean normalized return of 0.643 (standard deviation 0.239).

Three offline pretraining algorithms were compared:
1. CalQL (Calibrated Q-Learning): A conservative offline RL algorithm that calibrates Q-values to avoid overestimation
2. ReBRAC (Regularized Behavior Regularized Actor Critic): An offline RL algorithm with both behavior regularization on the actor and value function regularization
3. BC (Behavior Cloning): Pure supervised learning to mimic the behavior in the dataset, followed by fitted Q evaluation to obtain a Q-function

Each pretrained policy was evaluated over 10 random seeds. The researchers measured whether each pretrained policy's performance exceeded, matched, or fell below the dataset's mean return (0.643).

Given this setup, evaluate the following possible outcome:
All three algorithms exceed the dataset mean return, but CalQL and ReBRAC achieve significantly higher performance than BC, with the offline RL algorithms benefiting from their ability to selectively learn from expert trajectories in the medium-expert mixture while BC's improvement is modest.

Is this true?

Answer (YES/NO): NO